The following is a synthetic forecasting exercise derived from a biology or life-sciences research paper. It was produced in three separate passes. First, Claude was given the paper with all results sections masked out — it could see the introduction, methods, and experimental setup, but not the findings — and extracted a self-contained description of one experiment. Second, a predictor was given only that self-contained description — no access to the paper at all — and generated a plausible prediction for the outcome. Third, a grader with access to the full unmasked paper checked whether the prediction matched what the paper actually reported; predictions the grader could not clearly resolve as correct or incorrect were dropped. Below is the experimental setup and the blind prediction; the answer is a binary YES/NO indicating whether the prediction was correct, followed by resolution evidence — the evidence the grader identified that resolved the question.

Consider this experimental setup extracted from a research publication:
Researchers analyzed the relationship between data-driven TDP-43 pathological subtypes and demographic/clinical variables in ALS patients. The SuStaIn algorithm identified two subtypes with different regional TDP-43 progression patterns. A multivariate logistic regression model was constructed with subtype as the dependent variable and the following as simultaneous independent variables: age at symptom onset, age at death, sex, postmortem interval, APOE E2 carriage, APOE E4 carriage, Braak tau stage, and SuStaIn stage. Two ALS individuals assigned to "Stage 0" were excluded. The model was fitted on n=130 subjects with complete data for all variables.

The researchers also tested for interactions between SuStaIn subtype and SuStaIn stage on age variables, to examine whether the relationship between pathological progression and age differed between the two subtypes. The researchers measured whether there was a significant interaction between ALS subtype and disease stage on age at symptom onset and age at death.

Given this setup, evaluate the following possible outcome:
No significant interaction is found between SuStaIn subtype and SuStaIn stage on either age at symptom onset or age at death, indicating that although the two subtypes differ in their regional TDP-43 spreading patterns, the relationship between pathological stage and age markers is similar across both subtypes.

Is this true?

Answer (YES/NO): NO